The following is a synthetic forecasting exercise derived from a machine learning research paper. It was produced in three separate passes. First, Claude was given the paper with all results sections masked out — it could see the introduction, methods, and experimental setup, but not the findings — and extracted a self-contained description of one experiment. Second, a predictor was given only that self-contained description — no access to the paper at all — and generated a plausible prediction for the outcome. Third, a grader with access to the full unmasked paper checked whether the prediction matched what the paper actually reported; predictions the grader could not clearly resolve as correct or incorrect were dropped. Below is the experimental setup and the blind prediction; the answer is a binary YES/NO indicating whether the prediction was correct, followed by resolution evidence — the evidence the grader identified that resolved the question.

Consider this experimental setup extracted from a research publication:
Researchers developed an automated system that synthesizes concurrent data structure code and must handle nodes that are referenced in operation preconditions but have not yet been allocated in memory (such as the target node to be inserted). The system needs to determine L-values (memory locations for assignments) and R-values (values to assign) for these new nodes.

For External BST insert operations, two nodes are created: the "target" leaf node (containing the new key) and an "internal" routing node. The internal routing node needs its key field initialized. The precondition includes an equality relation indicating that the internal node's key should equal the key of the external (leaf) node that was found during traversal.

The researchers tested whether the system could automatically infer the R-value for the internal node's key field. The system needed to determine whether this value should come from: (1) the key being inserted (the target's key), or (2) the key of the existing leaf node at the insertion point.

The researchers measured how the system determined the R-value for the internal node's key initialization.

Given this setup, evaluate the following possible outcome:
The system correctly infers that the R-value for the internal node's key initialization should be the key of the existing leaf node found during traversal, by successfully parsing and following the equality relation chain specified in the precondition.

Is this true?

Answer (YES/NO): YES